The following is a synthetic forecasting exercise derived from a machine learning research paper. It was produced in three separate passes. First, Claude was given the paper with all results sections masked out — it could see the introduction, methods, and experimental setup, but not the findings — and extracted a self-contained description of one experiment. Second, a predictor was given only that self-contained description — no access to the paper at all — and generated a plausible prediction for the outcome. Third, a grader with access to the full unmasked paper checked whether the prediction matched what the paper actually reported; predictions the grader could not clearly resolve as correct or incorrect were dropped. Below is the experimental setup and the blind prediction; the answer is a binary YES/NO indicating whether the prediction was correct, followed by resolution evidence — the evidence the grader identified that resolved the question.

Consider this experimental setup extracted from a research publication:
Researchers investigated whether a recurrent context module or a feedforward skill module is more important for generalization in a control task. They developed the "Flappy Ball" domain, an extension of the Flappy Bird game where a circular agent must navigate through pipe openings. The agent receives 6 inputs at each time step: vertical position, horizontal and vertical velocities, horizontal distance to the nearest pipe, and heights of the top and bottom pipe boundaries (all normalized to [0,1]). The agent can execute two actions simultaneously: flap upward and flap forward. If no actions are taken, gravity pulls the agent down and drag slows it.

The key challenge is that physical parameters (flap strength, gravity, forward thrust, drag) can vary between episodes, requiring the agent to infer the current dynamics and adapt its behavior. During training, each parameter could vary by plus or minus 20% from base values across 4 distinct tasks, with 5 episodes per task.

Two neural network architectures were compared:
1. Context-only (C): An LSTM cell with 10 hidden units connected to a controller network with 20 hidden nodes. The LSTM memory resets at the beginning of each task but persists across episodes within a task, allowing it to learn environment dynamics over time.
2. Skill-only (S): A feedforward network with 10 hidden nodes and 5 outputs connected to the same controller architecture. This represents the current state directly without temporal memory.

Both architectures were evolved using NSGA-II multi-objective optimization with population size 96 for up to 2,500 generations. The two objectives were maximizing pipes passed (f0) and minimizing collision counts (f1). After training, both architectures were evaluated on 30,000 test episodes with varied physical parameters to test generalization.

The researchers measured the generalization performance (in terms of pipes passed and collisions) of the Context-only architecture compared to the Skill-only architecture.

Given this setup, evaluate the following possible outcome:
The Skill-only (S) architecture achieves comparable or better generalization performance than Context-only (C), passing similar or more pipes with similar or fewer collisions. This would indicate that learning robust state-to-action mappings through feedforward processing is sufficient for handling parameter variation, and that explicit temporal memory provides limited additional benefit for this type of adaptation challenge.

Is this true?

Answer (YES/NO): YES